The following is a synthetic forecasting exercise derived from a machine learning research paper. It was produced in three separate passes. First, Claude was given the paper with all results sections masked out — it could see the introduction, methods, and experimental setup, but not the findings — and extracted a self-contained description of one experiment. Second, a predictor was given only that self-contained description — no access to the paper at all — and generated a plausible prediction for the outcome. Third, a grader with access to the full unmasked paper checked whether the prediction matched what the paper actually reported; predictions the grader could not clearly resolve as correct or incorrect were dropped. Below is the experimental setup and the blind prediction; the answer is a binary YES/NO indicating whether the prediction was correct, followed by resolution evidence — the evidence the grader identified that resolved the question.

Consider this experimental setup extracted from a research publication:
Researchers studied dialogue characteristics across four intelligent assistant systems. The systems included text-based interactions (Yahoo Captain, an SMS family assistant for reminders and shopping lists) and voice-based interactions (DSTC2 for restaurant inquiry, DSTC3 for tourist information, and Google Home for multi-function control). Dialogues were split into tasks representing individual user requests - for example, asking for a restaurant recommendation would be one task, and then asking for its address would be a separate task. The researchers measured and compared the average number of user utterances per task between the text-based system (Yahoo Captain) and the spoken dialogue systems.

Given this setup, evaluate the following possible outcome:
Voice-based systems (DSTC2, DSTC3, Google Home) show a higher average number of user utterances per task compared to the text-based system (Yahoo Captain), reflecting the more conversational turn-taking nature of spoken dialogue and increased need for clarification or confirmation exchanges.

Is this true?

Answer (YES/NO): YES